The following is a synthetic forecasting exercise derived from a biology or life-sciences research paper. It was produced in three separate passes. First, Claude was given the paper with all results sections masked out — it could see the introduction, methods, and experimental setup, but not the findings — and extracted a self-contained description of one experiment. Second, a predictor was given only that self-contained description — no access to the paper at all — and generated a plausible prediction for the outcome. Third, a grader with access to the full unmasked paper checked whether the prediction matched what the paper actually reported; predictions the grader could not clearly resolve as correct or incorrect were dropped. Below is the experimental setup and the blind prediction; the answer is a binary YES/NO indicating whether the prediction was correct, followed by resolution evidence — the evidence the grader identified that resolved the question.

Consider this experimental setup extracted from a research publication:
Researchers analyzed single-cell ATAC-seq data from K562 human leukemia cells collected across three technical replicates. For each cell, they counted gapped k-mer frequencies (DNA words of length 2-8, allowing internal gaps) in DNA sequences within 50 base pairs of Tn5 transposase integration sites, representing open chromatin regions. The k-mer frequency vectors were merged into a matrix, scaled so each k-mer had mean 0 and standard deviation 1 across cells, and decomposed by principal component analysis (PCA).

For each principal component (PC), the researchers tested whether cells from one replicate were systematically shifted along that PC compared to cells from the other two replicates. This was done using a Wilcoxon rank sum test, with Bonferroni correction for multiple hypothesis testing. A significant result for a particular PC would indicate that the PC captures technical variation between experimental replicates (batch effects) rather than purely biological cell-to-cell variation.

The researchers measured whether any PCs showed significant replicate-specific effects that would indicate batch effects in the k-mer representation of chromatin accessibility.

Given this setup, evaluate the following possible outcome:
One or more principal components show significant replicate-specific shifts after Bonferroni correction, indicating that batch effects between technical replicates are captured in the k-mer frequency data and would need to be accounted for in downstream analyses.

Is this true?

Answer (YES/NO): YES